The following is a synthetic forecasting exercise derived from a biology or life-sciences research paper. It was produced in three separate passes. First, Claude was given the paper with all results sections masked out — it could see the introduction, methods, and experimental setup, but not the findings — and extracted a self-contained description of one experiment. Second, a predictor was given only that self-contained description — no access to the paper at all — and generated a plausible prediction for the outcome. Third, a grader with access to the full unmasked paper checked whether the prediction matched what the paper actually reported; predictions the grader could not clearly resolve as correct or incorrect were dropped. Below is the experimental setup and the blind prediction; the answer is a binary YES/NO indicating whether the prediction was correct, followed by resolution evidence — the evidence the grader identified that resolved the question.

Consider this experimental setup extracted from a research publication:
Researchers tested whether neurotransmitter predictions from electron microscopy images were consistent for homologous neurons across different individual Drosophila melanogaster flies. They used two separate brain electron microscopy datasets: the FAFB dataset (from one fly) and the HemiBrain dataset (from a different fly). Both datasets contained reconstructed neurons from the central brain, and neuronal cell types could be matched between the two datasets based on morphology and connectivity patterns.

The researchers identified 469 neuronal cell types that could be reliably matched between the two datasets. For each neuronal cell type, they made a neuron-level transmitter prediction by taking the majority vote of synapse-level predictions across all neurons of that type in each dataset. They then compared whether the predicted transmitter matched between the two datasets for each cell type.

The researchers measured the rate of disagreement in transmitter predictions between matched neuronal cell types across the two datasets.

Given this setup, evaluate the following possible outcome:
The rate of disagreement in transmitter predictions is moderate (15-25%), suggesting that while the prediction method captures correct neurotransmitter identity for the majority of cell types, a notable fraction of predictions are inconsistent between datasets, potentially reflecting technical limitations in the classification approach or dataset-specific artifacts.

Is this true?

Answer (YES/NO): NO